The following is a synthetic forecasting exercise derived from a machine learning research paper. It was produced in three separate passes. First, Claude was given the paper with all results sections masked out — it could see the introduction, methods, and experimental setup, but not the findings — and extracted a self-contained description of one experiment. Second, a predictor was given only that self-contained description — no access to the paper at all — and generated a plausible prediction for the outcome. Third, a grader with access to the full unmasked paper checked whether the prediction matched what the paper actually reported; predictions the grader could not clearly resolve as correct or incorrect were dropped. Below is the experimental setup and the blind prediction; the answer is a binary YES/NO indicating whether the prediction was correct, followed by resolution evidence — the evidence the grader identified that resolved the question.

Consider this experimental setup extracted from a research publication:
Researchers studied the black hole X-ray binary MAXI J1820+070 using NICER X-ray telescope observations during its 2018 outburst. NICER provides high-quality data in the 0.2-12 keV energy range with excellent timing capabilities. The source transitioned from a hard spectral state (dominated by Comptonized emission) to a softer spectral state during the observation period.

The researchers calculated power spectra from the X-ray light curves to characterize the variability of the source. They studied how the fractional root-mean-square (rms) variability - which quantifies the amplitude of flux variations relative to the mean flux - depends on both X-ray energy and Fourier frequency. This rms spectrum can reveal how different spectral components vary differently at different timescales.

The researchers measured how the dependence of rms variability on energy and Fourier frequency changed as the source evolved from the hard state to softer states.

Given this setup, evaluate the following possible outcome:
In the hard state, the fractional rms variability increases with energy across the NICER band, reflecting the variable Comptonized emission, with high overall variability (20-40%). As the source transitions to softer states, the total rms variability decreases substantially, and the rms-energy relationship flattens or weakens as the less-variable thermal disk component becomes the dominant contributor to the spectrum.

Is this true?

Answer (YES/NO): NO